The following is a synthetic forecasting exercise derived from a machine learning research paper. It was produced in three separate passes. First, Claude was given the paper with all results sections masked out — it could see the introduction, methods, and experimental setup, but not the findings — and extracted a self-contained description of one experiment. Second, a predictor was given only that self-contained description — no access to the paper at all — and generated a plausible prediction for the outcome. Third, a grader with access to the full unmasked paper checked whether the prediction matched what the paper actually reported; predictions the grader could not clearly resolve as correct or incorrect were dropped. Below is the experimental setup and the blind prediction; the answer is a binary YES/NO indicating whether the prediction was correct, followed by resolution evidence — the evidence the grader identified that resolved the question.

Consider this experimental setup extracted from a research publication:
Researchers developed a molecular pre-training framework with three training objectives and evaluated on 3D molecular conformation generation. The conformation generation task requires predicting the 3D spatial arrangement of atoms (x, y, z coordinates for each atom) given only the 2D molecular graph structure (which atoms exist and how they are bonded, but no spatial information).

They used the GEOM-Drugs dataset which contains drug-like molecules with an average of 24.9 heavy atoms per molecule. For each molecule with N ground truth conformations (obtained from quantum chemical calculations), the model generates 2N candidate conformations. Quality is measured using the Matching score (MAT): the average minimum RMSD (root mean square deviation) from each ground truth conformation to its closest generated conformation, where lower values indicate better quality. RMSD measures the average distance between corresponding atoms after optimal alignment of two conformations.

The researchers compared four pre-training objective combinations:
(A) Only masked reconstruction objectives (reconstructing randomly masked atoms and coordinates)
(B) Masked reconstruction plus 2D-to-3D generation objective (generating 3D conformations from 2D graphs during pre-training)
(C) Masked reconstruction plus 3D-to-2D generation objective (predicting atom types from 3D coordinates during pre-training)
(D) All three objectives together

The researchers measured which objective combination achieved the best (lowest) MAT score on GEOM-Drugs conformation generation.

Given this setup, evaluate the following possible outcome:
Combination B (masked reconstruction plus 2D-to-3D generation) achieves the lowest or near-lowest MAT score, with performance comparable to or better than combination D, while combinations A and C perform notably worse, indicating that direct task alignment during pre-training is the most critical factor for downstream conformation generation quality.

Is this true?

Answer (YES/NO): NO